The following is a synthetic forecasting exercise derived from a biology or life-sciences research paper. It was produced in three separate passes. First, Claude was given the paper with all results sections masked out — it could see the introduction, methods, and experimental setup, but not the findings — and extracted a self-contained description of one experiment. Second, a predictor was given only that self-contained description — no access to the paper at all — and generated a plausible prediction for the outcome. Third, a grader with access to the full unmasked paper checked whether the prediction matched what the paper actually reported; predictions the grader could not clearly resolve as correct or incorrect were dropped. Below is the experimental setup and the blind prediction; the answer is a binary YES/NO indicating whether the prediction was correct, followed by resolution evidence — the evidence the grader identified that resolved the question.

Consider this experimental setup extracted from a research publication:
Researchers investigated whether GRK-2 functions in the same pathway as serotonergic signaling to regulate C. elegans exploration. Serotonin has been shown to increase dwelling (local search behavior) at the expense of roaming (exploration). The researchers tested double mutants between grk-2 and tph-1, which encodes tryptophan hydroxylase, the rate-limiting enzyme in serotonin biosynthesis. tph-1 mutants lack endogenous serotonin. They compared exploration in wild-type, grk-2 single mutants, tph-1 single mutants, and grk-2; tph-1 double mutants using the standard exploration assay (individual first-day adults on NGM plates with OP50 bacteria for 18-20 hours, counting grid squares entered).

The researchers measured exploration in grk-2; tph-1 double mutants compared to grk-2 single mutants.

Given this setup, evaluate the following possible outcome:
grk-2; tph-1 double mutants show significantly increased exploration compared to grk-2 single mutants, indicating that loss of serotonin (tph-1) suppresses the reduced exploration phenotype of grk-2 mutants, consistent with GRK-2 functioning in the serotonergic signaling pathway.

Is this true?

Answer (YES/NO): NO